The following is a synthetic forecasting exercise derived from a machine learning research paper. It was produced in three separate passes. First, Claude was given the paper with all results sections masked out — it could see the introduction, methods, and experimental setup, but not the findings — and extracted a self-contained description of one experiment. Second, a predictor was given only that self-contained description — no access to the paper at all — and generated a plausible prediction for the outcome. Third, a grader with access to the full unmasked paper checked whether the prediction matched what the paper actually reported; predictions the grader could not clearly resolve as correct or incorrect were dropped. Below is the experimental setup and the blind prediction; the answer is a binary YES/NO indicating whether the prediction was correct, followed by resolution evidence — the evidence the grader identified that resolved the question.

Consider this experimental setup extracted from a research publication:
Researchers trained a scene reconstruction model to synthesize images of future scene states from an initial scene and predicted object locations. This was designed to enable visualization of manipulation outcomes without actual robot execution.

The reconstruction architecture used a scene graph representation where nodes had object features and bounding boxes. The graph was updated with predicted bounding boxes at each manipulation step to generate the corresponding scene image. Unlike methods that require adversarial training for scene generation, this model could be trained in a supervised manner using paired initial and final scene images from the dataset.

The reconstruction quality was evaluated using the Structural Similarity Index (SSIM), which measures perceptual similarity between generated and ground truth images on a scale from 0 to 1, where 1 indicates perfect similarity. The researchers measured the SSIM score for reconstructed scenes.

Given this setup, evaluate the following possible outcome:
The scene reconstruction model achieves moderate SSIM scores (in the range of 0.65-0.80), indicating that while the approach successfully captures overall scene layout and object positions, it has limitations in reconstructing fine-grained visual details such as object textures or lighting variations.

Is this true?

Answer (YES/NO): NO